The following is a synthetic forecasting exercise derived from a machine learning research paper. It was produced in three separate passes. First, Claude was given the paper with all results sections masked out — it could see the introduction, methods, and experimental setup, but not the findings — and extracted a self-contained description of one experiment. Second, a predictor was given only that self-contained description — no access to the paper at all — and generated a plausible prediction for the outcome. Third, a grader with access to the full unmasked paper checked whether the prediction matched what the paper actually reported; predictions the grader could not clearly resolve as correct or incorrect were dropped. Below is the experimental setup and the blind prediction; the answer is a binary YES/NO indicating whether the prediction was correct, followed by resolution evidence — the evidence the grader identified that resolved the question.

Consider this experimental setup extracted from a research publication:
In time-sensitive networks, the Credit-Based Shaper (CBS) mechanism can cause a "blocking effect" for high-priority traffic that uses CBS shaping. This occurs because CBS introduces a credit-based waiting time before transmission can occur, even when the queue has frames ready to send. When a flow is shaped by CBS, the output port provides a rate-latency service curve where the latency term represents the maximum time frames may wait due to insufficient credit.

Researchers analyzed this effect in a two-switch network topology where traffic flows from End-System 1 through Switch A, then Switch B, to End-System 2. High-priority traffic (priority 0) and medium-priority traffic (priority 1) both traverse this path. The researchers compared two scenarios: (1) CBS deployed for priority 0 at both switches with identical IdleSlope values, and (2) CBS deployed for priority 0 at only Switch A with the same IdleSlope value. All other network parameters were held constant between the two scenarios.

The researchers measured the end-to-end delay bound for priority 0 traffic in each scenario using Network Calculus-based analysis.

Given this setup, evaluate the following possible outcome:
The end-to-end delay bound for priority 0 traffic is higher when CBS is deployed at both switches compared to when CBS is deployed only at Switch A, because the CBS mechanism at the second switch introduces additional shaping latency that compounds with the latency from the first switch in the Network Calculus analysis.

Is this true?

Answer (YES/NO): YES